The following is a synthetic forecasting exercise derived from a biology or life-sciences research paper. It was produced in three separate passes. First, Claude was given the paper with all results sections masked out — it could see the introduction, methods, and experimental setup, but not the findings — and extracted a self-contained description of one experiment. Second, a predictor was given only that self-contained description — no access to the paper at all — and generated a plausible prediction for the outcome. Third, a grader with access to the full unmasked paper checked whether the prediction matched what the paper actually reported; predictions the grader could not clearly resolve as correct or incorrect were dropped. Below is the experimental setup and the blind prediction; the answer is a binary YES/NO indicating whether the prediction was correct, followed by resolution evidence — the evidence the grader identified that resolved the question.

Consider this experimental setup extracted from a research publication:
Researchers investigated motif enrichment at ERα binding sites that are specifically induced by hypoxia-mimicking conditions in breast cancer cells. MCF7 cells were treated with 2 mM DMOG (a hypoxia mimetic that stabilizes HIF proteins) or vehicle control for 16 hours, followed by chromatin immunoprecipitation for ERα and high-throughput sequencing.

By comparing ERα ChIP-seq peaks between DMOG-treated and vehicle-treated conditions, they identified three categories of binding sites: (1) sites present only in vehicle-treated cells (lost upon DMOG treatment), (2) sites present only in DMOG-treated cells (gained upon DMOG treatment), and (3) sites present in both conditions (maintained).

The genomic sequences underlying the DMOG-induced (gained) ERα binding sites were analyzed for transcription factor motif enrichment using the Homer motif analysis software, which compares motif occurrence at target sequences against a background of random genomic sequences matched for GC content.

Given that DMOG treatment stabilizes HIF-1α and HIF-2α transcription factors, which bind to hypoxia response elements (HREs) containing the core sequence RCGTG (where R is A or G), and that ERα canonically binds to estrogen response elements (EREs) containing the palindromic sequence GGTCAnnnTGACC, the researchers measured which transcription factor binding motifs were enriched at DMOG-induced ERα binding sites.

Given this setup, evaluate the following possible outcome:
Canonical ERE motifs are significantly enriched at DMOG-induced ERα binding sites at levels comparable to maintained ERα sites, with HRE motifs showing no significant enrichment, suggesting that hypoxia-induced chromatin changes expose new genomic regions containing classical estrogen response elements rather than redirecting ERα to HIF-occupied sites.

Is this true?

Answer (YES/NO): NO